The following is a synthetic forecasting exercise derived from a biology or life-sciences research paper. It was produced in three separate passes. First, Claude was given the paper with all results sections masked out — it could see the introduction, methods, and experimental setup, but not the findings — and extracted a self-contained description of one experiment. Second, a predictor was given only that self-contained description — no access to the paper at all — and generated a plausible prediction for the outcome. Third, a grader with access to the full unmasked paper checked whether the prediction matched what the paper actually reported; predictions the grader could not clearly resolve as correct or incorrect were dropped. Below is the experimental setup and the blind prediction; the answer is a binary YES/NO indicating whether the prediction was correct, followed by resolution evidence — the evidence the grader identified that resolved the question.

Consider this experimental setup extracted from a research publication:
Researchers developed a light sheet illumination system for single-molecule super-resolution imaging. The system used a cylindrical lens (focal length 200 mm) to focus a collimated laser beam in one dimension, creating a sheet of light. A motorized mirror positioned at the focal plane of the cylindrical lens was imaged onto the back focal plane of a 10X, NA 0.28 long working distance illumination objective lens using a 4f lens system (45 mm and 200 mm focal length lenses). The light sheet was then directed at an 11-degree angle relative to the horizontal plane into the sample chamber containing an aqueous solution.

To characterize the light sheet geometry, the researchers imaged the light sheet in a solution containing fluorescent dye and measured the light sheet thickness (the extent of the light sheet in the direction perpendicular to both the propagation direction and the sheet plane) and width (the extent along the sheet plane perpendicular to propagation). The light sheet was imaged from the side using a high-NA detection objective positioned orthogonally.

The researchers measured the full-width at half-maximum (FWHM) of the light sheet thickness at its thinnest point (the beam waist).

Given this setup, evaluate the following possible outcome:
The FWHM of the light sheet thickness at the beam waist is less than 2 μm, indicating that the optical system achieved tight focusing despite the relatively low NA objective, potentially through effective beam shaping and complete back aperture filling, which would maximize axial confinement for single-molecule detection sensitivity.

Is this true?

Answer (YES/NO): NO